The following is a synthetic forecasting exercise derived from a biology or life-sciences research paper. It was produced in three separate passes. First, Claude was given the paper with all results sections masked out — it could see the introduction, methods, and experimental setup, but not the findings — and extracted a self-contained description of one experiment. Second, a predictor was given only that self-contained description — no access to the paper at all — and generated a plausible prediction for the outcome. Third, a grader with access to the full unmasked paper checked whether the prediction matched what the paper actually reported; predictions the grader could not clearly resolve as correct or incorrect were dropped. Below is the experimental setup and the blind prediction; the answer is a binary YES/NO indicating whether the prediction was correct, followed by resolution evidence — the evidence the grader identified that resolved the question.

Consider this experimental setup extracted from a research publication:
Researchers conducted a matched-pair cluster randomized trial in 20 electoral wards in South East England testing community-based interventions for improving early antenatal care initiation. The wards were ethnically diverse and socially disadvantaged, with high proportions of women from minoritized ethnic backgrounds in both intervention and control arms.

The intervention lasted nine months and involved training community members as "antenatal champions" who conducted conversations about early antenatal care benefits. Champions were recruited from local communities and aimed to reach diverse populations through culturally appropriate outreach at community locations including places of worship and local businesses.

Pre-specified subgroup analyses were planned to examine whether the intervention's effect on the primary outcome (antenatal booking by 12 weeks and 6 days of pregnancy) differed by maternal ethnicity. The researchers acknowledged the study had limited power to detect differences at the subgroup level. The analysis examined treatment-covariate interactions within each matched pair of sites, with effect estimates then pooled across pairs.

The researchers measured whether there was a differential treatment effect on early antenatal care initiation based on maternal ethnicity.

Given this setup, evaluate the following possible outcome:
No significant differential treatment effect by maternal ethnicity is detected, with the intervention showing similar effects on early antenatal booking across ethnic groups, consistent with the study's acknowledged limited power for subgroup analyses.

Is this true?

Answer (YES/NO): YES